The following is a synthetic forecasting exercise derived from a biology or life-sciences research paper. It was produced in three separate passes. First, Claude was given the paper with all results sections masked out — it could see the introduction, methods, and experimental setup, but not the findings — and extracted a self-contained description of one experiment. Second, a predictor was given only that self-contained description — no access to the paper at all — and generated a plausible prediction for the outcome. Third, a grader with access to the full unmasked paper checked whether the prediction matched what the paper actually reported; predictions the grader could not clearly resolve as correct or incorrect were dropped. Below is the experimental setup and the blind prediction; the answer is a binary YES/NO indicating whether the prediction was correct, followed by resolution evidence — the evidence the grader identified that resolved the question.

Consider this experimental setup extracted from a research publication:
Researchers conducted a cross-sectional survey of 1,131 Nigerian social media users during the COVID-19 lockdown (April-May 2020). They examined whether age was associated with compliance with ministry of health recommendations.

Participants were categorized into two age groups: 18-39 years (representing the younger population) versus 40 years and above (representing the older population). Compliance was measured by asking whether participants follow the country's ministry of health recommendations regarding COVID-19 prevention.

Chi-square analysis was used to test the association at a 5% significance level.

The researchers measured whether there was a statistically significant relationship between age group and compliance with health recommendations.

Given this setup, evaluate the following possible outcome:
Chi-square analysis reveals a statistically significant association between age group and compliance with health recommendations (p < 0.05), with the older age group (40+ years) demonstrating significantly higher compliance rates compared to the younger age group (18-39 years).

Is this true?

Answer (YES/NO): NO